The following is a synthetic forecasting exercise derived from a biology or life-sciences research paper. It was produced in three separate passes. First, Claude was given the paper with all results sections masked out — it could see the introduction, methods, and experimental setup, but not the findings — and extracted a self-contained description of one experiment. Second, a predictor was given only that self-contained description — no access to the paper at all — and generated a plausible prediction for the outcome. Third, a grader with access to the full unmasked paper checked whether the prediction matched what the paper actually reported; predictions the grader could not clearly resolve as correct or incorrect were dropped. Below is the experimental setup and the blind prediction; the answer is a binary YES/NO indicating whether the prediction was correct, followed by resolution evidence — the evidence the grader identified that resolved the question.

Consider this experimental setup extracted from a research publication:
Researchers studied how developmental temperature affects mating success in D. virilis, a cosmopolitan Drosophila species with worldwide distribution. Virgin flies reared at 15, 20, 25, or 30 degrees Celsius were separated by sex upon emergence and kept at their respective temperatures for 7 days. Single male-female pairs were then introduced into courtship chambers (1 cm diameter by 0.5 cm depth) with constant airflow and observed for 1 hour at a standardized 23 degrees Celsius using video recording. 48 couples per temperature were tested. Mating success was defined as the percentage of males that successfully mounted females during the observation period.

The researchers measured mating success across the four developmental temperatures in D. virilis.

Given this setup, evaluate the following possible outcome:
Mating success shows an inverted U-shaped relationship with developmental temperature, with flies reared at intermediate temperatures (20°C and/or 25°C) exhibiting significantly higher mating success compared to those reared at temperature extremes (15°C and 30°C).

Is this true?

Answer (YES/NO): YES